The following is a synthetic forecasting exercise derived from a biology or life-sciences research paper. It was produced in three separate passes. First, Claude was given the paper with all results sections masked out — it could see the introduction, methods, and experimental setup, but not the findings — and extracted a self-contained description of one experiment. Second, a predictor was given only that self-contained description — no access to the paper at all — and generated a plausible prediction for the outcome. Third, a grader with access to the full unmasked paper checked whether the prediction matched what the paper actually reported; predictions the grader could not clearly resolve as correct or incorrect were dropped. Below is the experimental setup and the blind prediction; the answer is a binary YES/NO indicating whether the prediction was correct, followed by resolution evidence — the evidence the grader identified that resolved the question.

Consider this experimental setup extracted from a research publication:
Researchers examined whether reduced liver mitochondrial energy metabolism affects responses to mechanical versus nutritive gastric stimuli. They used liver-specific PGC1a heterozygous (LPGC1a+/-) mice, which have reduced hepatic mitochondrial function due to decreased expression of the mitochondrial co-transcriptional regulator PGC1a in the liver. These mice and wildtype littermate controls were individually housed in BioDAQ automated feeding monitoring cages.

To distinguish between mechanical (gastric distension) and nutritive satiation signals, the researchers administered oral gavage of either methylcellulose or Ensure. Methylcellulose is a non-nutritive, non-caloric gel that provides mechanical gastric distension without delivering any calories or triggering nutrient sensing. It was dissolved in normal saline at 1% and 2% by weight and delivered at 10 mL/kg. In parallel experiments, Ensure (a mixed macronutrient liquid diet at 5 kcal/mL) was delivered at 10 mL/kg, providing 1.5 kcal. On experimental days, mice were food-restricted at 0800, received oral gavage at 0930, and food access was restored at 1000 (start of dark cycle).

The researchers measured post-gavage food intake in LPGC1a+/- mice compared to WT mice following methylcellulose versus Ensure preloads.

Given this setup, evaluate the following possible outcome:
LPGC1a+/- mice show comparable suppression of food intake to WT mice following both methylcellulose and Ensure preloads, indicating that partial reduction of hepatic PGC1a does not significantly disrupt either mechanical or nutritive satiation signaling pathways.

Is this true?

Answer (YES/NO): NO